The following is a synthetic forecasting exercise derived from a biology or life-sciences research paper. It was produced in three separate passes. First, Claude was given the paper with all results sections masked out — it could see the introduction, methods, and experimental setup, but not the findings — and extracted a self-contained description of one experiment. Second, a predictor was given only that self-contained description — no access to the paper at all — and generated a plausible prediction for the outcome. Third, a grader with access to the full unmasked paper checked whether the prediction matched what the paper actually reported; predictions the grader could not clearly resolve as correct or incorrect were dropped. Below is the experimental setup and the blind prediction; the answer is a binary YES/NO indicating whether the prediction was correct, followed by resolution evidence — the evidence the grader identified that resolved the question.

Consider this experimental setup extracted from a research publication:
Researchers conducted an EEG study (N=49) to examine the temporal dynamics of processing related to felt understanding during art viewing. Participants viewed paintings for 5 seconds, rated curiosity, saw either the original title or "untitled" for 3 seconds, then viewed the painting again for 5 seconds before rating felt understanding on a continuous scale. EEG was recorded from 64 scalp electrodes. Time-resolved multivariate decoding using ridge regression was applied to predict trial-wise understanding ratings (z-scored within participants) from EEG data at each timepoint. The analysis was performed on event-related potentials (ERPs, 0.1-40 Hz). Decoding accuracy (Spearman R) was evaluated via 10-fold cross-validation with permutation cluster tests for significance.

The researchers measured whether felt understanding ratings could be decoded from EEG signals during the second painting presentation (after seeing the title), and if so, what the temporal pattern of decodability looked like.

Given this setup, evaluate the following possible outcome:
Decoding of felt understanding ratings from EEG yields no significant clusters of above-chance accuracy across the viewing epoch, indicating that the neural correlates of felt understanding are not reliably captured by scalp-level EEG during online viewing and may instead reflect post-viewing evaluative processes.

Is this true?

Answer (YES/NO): NO